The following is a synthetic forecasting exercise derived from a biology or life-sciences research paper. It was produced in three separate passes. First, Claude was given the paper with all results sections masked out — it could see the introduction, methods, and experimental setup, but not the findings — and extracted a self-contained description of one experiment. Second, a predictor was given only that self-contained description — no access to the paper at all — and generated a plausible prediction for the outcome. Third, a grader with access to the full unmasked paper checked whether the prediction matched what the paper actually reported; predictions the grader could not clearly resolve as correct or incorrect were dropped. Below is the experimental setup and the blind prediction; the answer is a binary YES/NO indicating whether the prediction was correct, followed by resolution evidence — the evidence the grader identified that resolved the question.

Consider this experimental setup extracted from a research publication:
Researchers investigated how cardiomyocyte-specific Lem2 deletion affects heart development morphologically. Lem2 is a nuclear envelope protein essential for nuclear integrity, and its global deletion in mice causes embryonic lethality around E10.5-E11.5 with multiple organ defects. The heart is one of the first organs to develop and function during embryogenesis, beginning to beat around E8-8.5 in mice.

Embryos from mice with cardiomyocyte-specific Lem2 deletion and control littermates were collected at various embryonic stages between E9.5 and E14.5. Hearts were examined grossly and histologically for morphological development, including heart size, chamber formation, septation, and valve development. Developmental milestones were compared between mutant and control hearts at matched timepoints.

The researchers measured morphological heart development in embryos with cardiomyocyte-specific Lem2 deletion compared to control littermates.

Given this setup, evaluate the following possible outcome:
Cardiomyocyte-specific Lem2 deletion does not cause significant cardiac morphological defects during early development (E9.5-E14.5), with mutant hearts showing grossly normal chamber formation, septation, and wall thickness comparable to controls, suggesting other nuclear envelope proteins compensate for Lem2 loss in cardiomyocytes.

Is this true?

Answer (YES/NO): NO